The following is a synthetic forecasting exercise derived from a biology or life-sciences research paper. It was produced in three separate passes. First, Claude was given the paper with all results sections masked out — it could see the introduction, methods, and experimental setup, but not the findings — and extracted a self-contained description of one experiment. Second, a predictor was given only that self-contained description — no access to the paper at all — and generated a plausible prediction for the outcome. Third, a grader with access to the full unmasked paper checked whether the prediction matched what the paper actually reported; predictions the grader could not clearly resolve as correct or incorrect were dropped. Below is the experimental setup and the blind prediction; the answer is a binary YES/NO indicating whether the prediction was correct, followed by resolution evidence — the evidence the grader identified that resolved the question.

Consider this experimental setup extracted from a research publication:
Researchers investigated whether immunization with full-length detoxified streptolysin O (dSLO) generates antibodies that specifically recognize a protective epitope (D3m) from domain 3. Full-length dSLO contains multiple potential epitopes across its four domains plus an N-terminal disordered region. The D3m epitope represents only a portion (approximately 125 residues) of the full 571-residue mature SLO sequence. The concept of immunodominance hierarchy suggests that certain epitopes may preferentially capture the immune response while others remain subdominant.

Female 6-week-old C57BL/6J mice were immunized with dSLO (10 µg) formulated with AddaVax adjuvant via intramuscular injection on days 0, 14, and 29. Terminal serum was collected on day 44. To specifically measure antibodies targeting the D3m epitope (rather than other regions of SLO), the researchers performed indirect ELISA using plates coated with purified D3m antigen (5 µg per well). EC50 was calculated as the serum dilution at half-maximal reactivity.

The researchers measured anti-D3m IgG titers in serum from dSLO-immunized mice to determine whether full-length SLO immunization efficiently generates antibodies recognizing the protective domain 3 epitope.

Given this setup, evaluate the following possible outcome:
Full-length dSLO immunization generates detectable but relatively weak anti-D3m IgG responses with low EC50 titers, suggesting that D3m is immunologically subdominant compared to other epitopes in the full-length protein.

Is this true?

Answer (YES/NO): YES